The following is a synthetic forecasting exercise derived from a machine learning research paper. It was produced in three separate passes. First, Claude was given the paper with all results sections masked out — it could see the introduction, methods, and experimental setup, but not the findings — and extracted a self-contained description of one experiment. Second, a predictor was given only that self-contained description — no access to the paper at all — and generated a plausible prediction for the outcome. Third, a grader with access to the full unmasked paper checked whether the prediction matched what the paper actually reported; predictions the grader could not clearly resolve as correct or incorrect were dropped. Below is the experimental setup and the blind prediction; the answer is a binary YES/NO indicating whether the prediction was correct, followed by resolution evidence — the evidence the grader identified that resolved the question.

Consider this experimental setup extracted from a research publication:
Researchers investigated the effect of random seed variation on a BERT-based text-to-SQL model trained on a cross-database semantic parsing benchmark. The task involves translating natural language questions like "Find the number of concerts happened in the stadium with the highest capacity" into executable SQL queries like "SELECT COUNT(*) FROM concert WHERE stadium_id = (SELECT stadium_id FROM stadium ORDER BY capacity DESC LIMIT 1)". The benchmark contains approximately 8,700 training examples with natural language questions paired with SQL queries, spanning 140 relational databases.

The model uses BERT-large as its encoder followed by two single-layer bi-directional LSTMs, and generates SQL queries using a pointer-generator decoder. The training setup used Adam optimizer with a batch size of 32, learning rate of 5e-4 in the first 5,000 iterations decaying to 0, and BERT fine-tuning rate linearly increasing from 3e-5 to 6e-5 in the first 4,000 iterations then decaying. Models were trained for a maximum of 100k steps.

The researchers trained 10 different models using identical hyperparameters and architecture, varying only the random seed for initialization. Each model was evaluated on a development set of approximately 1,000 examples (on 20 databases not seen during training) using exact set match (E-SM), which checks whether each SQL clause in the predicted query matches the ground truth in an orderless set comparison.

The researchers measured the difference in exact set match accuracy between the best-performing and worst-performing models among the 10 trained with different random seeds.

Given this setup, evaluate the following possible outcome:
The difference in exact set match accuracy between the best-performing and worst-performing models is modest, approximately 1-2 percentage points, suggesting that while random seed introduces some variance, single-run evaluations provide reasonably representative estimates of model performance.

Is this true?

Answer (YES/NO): NO